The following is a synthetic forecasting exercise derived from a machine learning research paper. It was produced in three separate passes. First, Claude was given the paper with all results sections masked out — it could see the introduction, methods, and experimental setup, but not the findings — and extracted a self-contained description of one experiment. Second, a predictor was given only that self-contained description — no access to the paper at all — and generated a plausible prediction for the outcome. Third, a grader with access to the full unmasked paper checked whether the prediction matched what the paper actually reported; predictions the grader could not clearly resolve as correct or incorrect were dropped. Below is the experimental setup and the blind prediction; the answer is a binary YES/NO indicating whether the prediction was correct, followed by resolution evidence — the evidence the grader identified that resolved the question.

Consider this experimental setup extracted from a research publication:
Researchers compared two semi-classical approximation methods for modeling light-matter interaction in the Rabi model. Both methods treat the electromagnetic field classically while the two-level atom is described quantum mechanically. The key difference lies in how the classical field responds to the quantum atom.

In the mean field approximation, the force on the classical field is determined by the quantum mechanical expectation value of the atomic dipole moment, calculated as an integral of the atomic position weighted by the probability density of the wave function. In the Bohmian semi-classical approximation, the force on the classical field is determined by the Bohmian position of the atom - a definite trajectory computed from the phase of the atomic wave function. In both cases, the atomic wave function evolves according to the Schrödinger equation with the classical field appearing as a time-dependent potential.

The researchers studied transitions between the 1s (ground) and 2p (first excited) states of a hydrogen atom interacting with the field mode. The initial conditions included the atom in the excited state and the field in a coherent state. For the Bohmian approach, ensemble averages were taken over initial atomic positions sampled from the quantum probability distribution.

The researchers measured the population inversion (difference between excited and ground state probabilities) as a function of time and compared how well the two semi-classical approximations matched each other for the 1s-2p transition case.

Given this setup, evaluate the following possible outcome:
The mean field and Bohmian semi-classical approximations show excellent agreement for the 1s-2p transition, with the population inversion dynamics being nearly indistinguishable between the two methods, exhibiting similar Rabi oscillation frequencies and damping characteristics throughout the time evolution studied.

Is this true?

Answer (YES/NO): YES